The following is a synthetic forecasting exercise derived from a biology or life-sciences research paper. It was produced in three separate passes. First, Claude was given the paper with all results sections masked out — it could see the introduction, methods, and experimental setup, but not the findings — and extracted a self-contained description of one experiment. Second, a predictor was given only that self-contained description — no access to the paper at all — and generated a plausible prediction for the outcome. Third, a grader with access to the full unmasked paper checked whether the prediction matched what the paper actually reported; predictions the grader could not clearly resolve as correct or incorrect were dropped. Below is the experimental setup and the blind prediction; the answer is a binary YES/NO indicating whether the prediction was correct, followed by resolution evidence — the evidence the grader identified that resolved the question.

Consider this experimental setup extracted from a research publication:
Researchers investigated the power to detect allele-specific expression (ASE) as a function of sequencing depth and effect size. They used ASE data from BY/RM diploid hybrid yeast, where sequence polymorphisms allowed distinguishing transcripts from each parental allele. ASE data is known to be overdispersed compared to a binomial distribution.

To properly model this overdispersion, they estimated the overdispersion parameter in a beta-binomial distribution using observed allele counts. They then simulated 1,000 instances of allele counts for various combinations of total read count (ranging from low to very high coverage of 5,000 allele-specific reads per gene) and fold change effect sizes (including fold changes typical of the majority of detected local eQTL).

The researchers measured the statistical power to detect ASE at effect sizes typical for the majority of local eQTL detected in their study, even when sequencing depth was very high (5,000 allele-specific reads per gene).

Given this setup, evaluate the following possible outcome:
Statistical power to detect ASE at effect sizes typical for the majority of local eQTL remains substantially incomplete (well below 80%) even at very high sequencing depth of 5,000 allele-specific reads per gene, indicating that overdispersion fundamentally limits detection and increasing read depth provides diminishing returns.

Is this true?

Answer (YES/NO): YES